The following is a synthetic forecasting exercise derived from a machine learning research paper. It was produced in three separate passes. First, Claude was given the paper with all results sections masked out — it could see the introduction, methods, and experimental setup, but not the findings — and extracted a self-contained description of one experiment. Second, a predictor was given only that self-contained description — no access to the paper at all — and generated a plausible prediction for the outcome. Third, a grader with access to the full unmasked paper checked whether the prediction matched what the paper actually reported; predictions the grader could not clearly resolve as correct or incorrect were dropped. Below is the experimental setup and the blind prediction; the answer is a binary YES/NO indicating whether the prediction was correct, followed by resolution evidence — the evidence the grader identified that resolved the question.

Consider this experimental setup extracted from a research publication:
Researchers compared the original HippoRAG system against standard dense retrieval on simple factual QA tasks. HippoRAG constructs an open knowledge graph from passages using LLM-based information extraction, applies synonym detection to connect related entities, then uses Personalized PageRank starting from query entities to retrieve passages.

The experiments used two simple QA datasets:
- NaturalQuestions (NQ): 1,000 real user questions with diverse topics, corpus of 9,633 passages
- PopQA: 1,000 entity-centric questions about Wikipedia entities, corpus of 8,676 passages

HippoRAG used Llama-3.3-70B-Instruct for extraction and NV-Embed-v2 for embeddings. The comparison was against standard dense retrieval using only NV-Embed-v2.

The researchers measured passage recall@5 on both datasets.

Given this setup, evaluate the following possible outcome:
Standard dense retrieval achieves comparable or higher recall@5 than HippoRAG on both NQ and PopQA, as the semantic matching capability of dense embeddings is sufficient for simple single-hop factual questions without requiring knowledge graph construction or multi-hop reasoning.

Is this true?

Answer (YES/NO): NO